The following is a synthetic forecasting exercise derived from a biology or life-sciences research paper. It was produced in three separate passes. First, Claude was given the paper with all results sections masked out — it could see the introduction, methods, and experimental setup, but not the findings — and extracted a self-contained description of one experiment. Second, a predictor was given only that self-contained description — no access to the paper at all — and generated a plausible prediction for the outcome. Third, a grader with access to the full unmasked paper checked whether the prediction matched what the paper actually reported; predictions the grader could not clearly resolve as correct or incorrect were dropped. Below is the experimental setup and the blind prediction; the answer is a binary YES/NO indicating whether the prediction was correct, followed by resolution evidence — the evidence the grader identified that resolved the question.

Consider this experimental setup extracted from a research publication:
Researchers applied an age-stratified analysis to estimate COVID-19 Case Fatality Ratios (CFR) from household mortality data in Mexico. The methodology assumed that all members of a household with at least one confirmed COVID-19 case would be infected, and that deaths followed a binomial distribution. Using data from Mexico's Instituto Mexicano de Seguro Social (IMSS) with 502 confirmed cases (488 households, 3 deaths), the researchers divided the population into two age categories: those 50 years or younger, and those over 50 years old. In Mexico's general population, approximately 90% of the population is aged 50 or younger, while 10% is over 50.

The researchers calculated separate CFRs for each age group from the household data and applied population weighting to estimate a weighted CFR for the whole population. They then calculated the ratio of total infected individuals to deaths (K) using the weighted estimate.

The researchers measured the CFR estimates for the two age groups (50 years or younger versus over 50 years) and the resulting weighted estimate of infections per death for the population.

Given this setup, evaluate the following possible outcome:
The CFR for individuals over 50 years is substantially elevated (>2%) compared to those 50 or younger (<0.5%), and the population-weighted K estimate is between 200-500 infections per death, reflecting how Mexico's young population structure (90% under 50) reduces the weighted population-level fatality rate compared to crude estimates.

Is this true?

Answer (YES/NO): NO